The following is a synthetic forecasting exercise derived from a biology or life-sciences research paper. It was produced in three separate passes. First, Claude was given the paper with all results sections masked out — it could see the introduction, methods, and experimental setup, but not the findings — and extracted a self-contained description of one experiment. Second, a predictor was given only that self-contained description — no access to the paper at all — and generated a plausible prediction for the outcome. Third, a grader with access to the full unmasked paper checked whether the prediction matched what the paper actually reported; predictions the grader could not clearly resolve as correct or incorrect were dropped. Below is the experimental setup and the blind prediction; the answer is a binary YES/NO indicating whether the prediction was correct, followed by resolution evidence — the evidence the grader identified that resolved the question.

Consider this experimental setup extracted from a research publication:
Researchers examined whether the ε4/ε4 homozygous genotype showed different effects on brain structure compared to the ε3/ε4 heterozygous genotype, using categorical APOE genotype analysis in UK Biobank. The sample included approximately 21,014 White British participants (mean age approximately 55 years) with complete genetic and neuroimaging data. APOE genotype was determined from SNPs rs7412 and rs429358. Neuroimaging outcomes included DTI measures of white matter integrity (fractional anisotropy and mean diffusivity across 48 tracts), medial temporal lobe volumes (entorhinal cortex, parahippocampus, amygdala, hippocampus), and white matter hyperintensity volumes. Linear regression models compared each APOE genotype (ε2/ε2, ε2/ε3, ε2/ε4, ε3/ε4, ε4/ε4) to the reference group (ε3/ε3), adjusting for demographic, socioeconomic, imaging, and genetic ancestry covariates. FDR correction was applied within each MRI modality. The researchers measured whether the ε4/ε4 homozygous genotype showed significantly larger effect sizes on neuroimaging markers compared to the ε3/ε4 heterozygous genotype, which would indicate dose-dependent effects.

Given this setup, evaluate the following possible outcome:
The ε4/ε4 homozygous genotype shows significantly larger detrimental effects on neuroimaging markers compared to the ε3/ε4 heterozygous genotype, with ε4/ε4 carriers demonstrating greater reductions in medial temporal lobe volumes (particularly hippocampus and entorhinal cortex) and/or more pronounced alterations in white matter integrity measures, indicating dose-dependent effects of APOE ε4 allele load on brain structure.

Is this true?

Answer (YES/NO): NO